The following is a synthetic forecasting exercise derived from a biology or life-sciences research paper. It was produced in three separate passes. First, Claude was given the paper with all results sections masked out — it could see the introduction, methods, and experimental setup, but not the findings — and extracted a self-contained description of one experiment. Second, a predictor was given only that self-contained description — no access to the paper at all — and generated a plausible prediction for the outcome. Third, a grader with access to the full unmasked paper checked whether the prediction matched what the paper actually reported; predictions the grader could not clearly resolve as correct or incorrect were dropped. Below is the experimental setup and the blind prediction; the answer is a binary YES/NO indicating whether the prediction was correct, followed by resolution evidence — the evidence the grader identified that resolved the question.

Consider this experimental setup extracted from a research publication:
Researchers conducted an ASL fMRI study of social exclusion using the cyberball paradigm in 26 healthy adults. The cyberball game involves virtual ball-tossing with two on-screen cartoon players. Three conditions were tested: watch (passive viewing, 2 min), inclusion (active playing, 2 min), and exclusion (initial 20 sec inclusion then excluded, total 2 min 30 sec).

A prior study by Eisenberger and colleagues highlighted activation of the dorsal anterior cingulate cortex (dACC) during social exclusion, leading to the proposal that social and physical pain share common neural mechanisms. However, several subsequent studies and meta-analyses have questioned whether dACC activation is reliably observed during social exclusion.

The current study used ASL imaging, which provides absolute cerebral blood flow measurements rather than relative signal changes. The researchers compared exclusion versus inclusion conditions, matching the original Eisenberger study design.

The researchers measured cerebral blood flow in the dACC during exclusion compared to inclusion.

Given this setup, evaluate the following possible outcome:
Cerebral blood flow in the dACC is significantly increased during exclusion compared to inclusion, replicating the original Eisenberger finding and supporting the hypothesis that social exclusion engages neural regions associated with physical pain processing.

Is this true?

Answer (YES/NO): NO